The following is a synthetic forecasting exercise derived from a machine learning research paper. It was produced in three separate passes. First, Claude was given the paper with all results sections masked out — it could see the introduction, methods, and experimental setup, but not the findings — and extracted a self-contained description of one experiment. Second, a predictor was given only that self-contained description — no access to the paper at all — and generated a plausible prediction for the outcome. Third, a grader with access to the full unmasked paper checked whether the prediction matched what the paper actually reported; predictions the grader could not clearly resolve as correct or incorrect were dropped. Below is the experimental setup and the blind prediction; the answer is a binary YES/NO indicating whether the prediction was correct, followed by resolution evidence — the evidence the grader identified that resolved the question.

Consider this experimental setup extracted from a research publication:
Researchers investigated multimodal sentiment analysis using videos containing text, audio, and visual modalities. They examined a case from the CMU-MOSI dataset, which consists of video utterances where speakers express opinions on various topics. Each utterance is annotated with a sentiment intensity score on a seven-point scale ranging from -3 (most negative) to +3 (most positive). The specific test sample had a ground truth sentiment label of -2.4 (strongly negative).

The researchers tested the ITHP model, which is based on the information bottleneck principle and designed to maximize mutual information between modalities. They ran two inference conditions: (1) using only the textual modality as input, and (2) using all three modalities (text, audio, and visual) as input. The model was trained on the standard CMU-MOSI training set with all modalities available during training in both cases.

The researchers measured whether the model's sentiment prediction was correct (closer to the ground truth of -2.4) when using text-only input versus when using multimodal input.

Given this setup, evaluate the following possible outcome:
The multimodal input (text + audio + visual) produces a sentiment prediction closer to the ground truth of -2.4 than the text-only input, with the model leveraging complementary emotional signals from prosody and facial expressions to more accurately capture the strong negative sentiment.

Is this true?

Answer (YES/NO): NO